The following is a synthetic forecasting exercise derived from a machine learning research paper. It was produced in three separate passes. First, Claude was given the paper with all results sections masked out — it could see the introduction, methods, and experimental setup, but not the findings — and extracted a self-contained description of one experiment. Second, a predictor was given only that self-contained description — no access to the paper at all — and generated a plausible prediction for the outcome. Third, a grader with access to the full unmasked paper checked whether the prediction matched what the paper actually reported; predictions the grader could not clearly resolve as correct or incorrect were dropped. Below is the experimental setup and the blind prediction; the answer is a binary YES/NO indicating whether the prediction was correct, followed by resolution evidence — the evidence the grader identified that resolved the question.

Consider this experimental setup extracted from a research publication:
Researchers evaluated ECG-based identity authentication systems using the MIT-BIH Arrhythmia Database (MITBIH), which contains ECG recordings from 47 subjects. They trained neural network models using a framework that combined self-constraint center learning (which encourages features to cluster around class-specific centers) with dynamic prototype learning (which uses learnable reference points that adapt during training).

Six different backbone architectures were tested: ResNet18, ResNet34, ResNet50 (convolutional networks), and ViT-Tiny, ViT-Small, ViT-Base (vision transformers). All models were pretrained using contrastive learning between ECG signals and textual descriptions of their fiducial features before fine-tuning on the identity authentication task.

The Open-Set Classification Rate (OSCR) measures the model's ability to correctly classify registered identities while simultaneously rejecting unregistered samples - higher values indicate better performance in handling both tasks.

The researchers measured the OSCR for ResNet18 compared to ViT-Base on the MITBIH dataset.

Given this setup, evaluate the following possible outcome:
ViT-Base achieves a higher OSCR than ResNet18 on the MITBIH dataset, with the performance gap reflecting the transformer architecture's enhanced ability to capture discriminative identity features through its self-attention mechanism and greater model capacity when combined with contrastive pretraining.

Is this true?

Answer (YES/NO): NO